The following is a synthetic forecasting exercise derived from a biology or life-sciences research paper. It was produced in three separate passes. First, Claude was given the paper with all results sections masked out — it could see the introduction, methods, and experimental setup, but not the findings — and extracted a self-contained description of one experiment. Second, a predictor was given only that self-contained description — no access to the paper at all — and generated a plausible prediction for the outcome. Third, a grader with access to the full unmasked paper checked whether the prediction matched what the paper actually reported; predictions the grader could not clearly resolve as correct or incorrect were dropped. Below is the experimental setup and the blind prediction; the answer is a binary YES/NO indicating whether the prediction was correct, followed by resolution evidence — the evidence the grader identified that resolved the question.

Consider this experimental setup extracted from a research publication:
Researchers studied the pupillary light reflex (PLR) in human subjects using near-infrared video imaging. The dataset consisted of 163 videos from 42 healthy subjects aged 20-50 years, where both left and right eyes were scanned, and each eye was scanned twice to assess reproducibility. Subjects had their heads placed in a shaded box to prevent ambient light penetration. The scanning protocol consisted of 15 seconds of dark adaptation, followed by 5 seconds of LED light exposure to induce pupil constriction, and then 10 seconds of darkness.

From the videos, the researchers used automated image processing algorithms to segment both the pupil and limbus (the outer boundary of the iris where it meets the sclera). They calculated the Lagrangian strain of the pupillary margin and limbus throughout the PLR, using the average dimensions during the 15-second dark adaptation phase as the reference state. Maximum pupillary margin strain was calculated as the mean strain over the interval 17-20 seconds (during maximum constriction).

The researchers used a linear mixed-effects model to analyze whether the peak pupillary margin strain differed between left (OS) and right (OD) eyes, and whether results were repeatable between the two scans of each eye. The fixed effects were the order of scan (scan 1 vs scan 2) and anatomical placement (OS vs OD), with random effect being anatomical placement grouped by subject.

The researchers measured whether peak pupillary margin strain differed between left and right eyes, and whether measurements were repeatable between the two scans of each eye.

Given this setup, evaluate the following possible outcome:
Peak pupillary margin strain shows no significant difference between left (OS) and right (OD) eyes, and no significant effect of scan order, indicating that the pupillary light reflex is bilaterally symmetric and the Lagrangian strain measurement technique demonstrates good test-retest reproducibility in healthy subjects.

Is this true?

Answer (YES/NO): YES